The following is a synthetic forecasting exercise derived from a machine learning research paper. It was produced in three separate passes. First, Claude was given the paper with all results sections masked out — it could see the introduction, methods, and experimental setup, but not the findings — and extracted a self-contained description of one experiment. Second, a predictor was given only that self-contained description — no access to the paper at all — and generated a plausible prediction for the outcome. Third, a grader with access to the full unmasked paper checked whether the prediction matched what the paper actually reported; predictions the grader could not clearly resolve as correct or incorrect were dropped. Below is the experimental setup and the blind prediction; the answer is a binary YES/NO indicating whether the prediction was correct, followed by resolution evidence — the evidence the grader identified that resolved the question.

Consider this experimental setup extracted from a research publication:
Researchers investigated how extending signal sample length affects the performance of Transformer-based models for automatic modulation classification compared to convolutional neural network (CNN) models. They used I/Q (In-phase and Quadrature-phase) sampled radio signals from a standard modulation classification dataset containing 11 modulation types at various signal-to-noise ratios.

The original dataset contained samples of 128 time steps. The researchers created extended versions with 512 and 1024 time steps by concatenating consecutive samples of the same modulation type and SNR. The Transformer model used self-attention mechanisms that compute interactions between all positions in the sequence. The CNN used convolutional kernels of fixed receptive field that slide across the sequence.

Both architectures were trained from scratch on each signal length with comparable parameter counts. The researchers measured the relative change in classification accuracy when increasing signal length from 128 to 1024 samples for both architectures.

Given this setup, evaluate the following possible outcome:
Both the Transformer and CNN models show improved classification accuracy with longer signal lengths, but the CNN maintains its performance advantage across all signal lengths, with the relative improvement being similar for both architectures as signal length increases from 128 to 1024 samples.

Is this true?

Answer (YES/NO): NO